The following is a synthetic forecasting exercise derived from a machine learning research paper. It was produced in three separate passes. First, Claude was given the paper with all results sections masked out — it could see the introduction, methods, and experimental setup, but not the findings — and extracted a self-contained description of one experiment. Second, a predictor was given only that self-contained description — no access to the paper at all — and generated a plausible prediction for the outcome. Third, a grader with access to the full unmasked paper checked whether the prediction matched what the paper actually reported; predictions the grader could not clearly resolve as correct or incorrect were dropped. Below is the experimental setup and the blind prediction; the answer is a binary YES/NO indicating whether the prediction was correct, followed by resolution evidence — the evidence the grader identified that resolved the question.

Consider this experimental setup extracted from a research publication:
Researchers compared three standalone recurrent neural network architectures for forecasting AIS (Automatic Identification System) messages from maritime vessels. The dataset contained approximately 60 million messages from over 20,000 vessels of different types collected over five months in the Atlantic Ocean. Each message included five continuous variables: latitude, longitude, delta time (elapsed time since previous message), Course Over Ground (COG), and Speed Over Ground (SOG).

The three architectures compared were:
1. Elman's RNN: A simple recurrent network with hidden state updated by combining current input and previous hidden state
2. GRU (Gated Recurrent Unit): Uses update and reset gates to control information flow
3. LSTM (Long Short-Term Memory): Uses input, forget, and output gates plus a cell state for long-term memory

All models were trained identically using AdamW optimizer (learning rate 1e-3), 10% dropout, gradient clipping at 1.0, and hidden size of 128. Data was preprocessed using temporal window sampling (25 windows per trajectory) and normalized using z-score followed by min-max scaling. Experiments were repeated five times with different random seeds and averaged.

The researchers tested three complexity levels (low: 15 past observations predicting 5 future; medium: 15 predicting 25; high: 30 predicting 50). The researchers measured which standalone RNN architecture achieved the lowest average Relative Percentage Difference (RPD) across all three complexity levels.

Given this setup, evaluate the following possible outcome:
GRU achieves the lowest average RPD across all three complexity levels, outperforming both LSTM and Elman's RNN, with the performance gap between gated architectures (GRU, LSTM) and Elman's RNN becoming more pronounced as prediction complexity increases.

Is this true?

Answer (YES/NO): NO